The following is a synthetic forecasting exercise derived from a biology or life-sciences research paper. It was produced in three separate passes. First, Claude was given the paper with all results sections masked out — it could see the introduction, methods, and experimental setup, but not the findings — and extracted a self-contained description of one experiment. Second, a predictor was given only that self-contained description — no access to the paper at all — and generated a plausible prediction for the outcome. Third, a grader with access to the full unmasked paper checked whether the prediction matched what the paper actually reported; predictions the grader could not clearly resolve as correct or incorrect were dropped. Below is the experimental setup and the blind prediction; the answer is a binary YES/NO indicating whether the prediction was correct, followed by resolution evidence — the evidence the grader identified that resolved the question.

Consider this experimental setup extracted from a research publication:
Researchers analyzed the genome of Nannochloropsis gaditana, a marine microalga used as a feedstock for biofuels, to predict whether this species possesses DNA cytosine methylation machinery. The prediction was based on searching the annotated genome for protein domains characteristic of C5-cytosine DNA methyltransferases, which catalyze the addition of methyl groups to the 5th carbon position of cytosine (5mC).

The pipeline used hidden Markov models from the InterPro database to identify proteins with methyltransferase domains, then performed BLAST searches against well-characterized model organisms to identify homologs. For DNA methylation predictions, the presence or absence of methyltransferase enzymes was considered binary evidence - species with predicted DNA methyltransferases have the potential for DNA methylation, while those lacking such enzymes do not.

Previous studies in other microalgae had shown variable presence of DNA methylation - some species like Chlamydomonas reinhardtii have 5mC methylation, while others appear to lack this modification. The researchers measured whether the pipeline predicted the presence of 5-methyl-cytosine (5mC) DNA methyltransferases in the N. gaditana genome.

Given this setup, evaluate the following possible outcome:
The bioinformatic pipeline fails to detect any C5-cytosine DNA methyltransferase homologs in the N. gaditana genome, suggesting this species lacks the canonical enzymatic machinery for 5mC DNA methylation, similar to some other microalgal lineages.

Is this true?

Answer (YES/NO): YES